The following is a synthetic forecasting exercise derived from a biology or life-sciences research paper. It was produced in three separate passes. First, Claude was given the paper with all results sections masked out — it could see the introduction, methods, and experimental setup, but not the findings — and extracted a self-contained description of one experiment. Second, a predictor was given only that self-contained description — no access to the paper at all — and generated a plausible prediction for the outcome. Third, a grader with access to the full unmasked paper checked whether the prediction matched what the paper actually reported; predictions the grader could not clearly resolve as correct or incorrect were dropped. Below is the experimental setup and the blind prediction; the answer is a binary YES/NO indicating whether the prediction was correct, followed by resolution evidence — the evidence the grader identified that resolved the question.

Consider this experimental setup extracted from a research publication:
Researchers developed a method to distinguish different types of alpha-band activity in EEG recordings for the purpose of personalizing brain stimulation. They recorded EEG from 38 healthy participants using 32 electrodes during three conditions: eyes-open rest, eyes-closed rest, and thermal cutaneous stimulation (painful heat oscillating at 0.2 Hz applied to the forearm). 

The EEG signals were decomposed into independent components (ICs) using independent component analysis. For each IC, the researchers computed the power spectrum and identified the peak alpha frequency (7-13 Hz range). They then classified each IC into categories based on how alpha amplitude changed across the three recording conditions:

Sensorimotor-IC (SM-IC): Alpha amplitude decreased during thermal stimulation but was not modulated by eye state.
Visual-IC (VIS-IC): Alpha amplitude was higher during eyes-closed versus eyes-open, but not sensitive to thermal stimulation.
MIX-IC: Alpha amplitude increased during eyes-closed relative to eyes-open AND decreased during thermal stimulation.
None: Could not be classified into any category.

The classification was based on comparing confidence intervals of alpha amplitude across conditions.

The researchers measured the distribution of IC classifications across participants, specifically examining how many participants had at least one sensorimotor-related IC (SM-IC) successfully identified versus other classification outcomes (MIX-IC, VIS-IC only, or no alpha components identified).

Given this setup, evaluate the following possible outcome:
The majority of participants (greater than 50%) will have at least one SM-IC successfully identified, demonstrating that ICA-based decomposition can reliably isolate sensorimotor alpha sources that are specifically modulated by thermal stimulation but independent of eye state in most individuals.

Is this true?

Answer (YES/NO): YES